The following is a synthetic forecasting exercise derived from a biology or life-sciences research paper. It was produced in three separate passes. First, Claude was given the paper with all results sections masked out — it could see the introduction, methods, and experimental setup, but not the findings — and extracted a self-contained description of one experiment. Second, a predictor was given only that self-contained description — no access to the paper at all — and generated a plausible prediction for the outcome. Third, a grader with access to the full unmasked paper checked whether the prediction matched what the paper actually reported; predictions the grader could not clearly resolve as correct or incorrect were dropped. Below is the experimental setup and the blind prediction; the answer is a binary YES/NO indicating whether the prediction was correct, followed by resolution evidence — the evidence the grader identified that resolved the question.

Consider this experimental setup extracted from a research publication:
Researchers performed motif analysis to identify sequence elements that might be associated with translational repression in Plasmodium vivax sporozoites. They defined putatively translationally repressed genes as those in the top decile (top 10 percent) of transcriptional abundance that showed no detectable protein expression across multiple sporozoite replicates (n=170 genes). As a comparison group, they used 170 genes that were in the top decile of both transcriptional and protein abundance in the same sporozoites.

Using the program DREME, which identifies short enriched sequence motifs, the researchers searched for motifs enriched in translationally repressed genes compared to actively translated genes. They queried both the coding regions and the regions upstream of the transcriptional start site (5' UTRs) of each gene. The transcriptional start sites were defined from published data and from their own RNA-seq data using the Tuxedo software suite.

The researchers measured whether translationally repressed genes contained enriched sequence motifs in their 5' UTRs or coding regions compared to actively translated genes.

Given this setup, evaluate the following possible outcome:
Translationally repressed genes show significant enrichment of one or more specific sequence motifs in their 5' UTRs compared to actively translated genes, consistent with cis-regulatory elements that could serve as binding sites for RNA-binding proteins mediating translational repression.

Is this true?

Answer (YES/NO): NO